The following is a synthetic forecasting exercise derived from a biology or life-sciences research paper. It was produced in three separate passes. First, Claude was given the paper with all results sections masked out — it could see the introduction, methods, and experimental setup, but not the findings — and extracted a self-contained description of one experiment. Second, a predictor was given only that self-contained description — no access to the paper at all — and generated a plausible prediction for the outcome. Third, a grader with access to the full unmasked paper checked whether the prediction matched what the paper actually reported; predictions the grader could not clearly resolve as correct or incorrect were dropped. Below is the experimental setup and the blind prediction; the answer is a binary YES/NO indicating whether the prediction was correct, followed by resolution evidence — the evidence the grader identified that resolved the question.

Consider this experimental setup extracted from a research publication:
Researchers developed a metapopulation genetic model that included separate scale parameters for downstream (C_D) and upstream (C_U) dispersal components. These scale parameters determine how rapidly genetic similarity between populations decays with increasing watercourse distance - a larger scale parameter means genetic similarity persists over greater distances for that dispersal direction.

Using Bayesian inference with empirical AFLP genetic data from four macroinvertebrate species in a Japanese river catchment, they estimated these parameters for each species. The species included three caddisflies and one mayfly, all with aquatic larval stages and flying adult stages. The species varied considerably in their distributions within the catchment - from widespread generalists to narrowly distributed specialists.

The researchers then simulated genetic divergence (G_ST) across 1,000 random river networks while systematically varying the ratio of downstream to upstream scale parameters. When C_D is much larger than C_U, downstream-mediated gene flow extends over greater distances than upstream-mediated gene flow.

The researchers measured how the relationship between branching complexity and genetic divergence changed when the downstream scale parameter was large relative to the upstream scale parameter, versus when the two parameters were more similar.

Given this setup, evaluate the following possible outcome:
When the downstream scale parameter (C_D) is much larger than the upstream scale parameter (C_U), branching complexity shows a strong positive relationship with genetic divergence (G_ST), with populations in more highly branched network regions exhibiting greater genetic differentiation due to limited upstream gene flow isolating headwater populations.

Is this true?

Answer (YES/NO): NO